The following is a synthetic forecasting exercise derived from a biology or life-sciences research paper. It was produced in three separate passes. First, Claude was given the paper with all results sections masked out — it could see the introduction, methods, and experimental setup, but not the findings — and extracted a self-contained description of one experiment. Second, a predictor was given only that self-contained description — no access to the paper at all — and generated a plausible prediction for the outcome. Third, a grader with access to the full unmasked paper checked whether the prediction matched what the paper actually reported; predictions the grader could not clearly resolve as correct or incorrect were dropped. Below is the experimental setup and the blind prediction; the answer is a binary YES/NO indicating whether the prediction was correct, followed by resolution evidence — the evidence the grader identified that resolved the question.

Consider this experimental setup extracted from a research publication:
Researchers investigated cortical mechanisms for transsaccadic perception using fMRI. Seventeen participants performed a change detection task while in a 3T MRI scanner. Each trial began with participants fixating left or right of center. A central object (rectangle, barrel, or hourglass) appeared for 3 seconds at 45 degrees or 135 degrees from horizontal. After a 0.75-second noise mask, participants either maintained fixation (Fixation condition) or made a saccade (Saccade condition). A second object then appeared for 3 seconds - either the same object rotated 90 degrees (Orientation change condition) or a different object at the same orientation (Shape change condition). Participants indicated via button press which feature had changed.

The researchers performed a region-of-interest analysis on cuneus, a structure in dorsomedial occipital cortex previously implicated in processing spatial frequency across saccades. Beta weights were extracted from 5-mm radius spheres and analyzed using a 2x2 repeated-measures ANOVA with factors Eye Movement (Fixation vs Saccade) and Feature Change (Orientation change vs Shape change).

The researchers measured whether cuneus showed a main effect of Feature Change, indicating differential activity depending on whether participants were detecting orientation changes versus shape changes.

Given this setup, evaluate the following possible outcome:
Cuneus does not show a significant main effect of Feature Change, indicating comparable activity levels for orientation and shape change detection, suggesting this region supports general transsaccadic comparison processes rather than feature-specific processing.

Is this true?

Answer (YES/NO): NO